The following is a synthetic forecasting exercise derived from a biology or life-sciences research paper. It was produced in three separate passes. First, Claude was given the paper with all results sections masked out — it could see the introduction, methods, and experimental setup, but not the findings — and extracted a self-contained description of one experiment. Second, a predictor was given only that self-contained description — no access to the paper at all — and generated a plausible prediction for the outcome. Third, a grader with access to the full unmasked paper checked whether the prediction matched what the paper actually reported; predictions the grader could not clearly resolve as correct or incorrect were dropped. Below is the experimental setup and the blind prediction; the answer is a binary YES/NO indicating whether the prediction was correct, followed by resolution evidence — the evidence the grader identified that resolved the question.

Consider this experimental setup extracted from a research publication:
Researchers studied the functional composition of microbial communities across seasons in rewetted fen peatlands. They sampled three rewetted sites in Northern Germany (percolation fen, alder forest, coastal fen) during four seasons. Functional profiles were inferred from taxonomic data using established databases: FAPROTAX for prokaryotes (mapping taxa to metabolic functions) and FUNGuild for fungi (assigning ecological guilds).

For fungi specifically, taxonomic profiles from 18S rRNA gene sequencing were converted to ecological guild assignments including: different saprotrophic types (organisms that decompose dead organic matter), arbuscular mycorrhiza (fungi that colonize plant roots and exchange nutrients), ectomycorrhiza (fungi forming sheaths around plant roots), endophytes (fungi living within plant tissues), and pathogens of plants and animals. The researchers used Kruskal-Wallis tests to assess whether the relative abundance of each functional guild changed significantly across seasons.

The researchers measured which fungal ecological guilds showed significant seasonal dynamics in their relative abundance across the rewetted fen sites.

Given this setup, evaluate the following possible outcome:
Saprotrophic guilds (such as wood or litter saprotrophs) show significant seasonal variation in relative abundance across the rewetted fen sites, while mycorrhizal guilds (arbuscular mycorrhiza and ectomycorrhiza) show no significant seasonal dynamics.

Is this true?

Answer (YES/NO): NO